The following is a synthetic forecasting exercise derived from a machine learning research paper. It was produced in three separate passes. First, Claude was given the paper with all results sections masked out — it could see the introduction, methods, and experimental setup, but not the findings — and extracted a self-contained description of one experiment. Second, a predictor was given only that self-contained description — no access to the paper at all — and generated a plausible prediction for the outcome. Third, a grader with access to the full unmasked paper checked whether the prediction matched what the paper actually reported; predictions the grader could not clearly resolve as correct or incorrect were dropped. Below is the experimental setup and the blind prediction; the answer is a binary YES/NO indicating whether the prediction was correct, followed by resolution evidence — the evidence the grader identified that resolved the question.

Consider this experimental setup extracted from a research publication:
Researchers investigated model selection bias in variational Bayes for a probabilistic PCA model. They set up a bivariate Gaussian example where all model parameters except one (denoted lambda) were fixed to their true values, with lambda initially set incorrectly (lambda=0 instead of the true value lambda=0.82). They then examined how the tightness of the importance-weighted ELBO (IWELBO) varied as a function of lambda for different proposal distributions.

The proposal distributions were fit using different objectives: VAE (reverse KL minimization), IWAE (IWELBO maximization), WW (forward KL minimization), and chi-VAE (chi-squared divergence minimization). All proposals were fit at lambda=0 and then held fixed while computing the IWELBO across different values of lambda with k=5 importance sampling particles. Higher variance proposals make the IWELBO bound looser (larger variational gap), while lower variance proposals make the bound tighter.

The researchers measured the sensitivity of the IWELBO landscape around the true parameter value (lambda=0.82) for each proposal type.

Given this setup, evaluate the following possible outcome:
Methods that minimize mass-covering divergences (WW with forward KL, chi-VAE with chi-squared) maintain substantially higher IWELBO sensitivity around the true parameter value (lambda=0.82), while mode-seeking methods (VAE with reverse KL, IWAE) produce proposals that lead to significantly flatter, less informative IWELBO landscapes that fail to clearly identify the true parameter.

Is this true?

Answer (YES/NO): NO